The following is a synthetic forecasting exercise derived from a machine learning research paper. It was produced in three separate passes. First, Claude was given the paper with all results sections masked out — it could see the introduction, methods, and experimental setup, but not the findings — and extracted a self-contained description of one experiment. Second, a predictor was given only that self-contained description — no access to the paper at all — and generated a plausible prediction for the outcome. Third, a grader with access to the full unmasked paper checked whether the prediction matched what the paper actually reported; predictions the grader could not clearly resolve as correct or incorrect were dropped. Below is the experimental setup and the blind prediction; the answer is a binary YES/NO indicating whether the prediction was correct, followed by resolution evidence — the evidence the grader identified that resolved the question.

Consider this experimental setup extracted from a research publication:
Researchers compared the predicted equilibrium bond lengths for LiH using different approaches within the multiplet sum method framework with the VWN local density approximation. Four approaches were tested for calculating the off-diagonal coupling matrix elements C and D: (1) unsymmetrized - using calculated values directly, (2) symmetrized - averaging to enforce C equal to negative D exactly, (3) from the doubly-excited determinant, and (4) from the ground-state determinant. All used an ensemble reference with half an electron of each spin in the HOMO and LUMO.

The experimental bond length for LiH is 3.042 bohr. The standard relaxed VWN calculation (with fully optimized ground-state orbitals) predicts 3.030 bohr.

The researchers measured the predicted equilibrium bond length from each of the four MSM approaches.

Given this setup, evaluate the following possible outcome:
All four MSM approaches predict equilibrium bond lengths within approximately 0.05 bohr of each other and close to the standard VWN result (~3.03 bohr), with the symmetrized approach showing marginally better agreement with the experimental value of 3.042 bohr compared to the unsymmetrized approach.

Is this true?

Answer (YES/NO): NO